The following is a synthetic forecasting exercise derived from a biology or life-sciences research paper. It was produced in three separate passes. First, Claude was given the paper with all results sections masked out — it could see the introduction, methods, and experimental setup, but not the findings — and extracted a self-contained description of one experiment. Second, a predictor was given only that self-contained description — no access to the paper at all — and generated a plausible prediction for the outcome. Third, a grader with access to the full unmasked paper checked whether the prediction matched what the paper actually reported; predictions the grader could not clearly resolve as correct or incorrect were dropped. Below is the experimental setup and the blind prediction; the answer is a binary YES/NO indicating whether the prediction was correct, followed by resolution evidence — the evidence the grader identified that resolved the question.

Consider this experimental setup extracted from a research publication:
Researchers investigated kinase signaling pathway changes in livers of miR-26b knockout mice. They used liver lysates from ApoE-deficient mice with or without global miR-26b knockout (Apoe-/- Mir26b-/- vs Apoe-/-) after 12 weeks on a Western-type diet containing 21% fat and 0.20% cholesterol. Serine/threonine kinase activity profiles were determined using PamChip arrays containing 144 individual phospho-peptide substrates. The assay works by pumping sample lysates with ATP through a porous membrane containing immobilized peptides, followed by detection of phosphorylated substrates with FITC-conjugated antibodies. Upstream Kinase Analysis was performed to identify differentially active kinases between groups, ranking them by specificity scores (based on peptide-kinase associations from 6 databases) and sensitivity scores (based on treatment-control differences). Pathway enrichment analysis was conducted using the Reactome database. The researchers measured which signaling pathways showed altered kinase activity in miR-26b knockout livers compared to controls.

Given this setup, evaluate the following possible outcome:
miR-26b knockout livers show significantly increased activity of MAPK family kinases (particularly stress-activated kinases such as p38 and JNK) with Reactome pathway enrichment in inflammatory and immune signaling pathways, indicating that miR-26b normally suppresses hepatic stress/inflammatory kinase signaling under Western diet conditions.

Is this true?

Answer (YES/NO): YES